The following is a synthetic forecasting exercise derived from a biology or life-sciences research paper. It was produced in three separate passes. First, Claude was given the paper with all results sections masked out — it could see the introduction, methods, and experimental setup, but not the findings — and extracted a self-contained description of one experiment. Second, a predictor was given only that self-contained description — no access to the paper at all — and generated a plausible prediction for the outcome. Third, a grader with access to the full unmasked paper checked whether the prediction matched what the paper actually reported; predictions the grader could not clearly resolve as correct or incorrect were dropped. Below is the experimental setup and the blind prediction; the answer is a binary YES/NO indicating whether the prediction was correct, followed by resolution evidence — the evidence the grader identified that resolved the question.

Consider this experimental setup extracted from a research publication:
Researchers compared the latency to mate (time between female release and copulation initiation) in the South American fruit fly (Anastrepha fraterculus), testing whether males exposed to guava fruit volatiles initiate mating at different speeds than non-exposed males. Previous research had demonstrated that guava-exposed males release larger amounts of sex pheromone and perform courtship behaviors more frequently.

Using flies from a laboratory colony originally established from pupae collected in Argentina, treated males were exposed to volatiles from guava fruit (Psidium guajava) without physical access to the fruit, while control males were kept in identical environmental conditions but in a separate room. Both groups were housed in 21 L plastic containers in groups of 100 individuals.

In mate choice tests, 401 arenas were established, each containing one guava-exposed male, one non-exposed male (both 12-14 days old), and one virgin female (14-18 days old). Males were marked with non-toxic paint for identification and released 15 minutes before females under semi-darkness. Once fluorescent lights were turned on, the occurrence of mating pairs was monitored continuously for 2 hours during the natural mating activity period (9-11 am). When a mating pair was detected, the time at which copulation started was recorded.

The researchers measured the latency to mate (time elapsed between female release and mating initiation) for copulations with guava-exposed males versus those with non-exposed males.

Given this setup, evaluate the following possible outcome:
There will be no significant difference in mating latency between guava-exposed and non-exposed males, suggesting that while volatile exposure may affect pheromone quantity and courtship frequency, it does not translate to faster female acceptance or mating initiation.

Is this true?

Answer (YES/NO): YES